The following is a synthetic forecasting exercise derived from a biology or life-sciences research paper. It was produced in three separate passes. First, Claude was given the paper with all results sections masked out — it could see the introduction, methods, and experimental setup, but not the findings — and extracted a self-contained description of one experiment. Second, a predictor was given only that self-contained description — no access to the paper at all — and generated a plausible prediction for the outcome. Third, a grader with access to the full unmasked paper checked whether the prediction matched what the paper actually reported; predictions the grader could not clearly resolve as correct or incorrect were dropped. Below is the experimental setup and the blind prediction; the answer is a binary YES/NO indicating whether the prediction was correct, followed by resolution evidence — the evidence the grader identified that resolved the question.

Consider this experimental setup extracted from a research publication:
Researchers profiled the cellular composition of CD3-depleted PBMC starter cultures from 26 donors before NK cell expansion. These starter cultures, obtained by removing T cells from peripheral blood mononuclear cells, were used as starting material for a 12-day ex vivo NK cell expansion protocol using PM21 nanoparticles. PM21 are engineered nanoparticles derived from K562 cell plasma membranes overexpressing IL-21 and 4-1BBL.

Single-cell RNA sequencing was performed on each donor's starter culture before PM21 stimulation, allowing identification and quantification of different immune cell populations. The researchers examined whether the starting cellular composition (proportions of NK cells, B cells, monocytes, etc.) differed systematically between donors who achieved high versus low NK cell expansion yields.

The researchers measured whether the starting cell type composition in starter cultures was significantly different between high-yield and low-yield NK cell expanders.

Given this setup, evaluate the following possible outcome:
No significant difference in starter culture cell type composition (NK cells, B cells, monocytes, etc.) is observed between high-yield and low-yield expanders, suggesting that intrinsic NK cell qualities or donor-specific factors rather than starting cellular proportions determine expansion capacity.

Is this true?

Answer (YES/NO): YES